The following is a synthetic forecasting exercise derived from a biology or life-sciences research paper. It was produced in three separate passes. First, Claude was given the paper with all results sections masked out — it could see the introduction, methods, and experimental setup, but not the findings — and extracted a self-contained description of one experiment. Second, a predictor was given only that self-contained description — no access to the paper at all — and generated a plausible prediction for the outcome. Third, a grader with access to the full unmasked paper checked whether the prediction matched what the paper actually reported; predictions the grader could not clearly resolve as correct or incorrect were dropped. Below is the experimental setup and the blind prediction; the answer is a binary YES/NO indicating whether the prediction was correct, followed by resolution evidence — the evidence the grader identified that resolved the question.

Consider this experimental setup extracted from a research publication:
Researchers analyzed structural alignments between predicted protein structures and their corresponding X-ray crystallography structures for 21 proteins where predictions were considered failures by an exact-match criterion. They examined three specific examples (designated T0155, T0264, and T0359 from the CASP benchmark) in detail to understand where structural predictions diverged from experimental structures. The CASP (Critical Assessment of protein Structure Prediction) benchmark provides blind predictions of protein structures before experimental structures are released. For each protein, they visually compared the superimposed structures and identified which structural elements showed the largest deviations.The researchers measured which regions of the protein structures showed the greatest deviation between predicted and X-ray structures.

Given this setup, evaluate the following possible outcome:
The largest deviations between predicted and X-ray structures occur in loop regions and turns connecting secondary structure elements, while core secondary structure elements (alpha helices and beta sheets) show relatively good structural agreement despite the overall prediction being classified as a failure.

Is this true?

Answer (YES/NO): YES